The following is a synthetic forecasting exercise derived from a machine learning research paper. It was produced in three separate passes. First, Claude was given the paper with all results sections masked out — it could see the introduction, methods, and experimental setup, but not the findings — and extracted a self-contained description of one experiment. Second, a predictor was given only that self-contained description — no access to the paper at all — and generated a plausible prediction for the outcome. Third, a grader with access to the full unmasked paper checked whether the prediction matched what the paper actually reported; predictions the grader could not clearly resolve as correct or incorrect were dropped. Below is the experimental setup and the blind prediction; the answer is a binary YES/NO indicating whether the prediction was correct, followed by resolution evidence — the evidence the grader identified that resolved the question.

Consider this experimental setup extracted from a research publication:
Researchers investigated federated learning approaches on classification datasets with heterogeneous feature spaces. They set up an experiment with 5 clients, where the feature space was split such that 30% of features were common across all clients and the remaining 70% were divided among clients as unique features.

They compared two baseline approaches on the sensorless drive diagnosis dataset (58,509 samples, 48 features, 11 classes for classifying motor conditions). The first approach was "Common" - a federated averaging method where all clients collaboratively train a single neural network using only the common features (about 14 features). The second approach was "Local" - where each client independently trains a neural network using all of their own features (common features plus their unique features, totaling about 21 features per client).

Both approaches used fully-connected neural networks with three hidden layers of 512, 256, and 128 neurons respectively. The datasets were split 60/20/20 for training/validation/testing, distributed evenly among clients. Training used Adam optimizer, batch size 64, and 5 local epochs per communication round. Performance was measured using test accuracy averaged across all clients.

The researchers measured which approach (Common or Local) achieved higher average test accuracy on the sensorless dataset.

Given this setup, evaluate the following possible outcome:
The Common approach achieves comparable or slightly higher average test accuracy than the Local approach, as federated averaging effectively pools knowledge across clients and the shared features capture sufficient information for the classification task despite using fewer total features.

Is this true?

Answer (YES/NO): YES